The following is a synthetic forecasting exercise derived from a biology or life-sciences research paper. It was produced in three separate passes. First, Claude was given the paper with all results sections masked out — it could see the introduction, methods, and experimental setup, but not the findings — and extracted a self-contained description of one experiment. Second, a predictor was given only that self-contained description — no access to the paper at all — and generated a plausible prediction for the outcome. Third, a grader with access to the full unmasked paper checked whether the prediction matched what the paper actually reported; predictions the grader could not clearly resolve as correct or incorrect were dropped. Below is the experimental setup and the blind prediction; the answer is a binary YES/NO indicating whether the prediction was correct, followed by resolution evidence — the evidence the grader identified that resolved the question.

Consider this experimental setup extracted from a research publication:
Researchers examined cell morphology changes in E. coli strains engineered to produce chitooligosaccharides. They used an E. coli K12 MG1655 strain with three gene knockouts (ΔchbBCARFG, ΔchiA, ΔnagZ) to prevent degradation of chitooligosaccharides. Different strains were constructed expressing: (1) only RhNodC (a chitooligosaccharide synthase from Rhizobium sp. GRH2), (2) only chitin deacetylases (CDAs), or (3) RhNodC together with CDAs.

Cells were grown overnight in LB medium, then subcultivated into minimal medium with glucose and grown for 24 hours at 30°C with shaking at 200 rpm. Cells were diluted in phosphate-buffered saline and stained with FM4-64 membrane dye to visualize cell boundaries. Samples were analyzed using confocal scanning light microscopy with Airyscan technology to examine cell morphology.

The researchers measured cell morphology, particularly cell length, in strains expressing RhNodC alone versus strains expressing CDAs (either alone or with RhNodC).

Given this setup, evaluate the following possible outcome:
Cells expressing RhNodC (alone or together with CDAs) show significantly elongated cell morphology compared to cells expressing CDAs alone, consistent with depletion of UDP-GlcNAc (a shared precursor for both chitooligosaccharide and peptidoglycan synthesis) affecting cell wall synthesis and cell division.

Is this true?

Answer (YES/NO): NO